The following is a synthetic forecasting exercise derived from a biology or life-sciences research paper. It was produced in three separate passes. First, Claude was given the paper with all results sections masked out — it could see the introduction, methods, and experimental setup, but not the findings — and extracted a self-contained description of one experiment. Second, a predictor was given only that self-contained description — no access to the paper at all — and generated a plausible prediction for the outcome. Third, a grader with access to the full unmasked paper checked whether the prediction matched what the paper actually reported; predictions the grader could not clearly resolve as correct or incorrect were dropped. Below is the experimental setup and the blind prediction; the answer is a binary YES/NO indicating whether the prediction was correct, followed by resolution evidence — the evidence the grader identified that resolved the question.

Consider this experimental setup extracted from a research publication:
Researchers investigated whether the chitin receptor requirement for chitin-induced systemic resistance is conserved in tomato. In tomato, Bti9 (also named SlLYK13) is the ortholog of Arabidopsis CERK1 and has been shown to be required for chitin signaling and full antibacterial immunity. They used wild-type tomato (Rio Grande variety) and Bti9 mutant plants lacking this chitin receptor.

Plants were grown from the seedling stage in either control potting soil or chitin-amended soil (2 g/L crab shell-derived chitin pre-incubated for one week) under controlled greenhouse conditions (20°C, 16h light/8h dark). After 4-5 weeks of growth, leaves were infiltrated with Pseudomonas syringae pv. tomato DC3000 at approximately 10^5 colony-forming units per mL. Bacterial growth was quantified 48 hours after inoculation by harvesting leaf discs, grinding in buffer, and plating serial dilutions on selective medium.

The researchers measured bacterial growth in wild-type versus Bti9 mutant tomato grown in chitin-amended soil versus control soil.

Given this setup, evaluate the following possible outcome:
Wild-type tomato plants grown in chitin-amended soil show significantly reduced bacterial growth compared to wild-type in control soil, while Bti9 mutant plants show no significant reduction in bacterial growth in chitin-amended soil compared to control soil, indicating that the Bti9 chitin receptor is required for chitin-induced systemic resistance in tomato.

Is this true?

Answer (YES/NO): YES